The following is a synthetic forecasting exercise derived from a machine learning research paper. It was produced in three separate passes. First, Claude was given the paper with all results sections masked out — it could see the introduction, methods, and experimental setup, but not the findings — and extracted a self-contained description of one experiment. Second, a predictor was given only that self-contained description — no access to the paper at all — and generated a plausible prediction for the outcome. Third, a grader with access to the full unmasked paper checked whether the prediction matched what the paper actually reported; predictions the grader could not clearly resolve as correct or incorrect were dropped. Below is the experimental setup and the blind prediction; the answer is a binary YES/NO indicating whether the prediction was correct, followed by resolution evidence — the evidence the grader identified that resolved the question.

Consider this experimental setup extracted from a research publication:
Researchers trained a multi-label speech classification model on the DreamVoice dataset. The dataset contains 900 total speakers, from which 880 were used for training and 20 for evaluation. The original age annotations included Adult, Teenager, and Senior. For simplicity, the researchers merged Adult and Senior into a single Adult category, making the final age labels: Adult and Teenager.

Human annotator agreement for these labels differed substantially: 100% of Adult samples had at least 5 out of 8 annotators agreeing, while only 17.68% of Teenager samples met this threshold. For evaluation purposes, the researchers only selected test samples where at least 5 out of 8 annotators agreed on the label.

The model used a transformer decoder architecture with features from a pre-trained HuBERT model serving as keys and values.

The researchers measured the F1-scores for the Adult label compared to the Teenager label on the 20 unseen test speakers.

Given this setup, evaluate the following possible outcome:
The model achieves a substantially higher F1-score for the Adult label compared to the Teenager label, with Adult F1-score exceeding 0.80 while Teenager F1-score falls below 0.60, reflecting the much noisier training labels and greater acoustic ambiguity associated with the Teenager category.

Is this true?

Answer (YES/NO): NO